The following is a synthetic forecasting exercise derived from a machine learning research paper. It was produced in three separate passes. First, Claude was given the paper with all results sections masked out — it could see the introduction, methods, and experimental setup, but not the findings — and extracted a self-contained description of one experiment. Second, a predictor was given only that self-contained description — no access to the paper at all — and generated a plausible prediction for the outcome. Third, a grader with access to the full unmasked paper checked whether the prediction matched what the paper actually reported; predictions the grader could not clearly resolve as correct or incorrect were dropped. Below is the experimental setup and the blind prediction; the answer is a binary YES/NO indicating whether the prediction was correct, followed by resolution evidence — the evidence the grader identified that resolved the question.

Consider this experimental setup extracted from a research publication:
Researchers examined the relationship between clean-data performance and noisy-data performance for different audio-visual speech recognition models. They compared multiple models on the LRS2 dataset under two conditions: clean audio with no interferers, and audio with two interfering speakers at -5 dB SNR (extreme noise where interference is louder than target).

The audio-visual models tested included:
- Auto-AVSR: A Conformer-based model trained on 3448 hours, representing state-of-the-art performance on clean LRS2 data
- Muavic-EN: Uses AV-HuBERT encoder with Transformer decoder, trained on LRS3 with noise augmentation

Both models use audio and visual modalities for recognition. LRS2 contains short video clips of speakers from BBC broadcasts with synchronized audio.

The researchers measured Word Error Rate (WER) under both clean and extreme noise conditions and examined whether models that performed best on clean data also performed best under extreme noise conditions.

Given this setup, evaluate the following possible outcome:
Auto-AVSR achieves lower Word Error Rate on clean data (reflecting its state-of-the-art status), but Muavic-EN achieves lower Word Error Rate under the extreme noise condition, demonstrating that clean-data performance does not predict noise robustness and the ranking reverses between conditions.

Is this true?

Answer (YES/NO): YES